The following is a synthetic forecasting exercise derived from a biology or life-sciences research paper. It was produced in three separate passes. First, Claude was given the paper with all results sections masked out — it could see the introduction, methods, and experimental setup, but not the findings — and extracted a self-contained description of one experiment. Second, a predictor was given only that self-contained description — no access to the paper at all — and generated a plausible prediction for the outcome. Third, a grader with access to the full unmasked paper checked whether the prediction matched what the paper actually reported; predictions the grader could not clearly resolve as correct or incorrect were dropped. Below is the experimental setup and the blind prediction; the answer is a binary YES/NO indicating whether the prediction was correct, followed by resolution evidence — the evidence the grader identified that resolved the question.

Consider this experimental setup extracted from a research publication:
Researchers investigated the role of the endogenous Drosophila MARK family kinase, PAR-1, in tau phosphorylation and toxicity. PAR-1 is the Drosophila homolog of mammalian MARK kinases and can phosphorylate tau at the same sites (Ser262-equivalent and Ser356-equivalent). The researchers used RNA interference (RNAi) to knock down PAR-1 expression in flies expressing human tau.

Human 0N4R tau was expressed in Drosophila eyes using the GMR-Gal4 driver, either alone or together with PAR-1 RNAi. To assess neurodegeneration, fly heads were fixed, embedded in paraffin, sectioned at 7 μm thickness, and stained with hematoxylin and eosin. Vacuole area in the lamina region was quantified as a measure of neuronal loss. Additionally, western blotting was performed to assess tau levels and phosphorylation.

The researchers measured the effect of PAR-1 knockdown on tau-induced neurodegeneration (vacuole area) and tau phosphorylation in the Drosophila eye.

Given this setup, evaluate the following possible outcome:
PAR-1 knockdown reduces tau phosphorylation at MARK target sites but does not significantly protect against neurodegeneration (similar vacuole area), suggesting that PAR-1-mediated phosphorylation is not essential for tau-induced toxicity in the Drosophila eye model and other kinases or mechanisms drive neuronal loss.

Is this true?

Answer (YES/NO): NO